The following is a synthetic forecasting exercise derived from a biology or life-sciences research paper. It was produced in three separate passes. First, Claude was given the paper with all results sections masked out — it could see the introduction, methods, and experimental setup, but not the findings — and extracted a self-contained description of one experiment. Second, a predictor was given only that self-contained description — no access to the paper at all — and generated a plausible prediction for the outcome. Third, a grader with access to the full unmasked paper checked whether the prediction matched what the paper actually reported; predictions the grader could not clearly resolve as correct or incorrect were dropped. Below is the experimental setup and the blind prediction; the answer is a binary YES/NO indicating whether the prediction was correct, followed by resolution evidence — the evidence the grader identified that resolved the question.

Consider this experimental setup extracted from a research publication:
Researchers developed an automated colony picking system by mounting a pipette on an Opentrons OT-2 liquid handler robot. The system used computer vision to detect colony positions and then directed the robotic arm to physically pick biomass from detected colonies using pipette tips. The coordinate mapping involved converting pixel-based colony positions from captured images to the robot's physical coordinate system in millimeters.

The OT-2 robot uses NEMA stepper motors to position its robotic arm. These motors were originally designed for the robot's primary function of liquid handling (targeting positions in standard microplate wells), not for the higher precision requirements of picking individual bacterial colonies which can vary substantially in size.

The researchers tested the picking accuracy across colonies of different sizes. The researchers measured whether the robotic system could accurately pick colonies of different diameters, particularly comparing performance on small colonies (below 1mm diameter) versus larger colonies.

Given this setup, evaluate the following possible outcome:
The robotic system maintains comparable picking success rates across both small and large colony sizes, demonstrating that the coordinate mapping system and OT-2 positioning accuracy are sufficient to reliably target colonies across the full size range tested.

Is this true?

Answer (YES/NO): NO